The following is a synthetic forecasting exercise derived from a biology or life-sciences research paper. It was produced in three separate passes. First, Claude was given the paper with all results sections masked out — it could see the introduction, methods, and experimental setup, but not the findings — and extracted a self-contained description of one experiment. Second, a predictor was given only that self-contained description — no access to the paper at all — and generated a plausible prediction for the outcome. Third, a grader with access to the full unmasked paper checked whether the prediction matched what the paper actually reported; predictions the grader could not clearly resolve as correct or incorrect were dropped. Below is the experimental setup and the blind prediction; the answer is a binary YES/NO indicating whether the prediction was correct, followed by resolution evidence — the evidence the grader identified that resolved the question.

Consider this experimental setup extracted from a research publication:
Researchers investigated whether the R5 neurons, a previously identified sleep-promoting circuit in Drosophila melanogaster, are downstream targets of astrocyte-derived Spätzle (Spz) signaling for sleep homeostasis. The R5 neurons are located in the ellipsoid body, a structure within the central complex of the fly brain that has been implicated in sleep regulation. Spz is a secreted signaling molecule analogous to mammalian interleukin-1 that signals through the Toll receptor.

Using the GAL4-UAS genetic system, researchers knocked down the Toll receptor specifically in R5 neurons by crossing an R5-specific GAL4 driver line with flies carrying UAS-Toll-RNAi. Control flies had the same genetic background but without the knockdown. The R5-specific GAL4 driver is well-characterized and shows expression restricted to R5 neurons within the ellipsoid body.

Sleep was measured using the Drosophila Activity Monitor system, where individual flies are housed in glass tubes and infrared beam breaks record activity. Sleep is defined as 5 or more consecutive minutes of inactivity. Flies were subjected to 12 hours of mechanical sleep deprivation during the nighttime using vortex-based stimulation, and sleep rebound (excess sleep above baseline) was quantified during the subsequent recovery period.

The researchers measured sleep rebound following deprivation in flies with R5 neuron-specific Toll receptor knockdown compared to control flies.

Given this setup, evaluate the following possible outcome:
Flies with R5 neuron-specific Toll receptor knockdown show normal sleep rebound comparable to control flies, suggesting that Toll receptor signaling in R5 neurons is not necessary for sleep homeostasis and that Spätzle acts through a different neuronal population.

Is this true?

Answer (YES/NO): NO